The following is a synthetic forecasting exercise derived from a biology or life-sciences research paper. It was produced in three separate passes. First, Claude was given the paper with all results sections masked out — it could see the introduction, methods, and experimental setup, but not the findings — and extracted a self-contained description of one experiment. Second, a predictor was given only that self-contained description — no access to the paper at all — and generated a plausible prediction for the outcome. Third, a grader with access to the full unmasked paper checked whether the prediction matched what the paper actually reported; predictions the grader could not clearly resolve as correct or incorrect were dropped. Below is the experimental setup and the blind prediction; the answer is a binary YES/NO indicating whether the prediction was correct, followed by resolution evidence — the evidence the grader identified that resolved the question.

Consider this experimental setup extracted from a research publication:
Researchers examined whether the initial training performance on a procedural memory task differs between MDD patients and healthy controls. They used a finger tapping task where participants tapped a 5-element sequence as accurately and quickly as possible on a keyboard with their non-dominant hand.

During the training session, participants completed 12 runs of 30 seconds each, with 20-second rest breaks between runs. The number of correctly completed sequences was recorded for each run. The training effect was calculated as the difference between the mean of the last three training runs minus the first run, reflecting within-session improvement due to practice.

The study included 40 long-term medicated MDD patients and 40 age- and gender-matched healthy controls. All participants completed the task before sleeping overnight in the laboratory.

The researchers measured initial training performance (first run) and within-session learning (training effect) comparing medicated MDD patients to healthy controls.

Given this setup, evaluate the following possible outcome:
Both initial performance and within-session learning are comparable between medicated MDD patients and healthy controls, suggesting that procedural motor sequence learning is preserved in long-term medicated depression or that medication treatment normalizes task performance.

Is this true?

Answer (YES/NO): NO